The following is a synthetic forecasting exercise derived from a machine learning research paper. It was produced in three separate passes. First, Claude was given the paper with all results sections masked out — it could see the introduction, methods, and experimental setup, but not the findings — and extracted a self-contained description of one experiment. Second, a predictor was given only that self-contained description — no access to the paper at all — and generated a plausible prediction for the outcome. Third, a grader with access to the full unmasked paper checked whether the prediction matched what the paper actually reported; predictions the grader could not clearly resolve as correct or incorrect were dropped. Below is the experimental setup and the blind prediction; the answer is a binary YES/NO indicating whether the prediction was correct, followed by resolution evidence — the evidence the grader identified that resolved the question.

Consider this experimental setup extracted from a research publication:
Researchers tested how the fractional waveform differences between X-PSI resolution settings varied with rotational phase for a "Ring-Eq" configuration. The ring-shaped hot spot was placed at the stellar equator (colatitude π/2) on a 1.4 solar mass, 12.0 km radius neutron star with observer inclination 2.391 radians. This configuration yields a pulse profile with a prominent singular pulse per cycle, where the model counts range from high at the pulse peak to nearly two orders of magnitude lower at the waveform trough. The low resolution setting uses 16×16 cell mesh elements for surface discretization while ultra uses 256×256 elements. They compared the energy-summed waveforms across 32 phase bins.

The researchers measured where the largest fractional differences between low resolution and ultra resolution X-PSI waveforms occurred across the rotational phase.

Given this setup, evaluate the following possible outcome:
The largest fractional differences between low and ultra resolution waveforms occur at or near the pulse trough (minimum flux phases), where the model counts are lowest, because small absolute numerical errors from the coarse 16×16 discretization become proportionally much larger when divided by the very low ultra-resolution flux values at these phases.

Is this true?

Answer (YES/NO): YES